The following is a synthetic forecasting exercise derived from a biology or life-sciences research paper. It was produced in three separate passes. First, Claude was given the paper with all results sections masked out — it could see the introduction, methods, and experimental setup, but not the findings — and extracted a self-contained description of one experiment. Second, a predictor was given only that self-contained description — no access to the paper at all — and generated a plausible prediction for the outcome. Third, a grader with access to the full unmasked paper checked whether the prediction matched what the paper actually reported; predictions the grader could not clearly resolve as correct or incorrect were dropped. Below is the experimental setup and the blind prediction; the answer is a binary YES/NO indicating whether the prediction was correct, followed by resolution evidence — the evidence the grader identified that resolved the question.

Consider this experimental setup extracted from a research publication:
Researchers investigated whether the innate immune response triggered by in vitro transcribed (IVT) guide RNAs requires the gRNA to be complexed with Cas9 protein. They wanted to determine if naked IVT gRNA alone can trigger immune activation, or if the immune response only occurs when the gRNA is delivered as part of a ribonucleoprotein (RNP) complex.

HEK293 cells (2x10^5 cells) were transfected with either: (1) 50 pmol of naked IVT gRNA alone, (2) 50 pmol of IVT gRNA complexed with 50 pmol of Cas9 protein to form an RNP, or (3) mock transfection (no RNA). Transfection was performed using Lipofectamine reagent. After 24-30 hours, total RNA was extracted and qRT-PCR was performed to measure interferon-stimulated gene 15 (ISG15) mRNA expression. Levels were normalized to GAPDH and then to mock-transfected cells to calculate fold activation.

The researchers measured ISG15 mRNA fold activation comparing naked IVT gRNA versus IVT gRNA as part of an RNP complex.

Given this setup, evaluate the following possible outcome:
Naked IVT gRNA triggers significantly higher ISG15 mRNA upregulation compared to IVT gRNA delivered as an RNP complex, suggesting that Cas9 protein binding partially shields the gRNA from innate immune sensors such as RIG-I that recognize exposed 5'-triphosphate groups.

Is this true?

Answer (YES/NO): NO